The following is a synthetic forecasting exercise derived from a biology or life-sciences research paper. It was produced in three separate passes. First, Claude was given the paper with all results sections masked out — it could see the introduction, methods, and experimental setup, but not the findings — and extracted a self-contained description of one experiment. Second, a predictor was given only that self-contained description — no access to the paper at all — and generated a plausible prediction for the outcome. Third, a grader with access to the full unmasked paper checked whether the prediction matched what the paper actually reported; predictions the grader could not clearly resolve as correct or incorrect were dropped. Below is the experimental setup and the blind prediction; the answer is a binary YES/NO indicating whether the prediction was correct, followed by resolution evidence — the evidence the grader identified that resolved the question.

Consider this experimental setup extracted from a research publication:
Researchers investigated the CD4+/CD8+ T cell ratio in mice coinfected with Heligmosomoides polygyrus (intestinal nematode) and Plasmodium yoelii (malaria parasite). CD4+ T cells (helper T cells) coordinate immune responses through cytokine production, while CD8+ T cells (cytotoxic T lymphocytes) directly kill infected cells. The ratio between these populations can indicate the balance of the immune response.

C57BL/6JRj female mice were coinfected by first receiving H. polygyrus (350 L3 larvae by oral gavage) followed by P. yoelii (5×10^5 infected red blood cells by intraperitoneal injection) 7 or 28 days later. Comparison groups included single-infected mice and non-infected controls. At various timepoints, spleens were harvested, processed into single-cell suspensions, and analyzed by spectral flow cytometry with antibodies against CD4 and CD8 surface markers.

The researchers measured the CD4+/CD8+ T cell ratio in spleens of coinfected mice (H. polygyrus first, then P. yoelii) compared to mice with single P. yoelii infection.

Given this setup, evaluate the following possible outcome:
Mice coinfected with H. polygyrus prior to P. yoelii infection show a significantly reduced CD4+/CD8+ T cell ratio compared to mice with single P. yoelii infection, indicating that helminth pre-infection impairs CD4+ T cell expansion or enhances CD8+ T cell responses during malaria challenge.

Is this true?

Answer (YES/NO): NO